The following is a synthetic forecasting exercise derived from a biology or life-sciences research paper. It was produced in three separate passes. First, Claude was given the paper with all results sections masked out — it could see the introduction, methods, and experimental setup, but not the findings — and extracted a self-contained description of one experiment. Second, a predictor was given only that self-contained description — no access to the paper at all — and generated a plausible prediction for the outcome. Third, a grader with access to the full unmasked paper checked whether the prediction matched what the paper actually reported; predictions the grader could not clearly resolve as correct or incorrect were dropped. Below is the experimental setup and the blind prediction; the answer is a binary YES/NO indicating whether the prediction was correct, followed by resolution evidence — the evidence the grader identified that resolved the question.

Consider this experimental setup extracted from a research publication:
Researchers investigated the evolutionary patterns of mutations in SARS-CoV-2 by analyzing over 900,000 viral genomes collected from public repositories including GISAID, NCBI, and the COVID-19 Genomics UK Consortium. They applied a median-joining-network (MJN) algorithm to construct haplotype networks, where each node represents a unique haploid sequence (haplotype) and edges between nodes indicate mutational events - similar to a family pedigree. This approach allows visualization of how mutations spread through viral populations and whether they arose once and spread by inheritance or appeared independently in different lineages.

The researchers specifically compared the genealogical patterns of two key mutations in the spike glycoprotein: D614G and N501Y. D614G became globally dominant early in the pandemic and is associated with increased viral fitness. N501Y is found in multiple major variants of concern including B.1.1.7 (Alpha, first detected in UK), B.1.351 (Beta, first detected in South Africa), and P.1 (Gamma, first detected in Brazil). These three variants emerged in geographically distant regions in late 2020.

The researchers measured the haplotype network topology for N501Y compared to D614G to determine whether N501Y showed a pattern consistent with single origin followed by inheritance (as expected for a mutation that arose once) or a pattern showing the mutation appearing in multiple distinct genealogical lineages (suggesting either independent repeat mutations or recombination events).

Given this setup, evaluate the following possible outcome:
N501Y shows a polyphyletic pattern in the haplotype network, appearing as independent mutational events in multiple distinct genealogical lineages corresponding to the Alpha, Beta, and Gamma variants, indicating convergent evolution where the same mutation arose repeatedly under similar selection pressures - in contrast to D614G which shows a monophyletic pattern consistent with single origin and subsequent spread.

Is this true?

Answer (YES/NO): NO